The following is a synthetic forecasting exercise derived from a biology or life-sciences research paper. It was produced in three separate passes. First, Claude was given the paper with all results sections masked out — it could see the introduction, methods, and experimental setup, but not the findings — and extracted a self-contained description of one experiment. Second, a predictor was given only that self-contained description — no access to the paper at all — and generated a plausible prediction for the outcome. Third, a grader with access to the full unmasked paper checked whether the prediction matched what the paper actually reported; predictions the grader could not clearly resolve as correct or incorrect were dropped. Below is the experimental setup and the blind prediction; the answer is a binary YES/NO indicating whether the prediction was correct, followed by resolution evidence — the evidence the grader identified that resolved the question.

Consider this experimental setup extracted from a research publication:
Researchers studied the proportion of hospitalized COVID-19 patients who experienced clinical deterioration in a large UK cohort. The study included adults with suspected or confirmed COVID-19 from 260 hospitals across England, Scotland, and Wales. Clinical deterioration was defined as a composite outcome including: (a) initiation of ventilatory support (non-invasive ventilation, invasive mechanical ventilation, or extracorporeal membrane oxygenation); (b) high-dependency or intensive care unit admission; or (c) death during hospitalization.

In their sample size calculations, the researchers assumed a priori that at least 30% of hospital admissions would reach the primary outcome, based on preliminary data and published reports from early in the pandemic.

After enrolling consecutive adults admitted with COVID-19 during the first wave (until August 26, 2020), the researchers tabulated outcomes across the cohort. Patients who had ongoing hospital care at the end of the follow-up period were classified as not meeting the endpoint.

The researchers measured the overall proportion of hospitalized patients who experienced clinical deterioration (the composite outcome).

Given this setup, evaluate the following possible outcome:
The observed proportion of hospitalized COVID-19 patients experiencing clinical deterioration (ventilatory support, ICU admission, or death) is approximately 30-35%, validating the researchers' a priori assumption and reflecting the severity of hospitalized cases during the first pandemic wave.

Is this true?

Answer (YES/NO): NO